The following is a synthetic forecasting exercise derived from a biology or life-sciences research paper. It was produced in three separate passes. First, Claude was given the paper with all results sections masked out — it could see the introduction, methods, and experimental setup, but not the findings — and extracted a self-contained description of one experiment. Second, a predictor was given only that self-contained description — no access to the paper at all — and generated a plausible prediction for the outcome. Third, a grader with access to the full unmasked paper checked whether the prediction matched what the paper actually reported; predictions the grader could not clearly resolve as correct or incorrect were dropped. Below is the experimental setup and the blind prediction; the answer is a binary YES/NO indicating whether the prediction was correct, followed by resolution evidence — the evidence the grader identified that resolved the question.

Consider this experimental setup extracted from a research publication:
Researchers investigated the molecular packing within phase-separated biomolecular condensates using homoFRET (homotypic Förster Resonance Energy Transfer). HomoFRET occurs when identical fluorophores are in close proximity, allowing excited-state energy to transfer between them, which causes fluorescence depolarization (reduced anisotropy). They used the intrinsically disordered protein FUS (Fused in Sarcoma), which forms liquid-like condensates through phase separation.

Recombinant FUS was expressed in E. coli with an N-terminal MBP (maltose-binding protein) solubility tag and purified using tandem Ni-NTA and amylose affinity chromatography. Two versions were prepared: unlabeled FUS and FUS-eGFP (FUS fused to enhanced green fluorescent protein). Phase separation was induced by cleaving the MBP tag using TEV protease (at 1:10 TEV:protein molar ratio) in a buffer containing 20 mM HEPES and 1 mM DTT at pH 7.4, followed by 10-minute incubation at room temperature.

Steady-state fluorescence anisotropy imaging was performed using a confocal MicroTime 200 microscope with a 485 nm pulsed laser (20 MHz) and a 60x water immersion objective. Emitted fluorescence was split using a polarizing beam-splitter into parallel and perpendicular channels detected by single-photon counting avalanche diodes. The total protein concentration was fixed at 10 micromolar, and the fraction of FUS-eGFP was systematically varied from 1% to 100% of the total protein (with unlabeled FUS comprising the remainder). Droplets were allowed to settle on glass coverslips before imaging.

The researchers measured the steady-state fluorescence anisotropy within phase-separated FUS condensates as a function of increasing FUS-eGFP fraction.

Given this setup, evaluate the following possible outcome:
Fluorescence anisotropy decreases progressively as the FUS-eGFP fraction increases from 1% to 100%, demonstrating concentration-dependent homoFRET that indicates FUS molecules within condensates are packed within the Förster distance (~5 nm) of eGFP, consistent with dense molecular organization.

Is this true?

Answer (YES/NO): YES